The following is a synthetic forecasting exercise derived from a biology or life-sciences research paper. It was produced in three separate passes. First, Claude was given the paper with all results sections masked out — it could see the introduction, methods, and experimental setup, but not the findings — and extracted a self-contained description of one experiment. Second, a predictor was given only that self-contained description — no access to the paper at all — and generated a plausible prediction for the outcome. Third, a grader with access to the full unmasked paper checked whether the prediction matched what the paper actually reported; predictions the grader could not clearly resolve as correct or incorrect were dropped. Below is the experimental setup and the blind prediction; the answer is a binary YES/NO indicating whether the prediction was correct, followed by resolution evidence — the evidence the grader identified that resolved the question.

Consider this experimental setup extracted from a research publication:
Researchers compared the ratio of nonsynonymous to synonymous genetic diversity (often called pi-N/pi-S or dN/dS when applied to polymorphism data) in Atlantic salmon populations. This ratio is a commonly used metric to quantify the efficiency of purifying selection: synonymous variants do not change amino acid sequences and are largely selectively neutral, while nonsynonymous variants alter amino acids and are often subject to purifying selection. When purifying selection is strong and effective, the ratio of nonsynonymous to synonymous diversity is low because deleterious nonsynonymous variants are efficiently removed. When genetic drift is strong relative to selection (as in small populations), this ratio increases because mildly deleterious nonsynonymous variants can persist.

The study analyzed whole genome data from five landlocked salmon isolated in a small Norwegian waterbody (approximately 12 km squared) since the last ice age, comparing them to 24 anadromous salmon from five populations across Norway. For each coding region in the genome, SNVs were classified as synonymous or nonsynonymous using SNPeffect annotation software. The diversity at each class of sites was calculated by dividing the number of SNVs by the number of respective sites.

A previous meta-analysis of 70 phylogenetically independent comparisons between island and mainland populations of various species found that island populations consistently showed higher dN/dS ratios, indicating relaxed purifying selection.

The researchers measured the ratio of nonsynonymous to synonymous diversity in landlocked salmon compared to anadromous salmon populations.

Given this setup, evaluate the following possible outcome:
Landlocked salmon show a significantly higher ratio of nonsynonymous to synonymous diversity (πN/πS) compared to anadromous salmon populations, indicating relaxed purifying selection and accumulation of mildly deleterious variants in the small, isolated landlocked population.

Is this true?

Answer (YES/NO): YES